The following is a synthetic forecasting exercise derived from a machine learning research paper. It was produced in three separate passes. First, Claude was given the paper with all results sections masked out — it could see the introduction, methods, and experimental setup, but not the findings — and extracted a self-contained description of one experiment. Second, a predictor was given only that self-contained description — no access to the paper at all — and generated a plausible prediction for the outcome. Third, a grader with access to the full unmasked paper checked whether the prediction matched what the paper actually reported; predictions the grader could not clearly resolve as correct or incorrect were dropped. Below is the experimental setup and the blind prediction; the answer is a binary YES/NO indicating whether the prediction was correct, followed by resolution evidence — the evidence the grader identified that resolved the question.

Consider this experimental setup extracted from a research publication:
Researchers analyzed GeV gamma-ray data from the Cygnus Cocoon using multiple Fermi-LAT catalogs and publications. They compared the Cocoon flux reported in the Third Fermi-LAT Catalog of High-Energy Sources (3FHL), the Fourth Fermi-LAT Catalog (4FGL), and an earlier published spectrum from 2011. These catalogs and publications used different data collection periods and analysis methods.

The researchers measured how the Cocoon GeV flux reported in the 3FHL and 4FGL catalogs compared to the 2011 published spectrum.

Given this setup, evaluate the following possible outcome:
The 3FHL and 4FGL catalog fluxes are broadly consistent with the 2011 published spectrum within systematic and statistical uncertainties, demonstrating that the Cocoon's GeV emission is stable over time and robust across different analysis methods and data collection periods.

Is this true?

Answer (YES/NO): NO